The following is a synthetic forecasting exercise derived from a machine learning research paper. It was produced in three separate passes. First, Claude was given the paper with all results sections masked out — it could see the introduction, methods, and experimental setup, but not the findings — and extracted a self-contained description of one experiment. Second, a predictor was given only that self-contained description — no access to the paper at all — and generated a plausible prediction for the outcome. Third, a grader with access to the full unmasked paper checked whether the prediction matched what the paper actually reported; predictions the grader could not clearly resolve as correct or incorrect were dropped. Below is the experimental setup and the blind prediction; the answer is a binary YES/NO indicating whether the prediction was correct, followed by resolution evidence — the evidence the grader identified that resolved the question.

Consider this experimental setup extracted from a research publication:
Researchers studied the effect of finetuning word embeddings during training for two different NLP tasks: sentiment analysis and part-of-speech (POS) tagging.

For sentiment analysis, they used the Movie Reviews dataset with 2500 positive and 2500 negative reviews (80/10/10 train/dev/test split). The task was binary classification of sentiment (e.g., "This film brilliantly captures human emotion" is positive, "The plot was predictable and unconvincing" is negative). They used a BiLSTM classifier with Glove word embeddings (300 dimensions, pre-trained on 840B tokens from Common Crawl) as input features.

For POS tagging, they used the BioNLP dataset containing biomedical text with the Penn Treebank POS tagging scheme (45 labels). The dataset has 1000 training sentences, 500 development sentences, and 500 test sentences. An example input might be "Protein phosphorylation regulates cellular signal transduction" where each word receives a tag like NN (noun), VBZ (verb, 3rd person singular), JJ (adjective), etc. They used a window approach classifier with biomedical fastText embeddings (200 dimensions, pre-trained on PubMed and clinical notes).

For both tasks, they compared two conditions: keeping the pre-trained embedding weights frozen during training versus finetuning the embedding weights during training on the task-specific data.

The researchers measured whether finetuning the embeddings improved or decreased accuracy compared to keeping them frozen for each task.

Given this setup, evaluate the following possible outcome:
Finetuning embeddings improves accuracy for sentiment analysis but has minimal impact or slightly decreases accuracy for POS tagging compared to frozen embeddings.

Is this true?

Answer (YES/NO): NO